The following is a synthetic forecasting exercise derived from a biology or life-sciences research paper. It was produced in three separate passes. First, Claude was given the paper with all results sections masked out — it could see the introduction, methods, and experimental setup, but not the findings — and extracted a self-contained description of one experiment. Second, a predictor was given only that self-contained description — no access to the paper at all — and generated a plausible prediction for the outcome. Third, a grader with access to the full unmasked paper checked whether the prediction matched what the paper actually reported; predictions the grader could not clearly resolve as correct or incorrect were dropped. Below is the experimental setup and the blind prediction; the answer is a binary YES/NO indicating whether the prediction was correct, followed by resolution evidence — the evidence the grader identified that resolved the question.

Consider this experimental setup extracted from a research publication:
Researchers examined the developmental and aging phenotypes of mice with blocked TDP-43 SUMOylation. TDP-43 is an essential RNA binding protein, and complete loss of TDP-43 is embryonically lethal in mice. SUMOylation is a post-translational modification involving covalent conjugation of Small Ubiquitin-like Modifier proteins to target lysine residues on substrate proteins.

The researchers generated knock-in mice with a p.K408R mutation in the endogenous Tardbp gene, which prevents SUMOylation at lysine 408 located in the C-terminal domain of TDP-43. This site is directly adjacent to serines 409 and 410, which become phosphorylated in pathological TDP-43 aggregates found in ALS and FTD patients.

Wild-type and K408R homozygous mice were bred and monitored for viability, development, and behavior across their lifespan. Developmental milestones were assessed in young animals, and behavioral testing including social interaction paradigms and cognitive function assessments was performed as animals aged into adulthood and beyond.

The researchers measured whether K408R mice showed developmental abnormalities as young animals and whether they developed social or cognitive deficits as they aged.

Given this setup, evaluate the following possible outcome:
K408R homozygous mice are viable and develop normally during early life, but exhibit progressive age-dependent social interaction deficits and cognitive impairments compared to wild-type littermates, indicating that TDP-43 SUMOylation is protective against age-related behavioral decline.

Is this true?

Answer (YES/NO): NO